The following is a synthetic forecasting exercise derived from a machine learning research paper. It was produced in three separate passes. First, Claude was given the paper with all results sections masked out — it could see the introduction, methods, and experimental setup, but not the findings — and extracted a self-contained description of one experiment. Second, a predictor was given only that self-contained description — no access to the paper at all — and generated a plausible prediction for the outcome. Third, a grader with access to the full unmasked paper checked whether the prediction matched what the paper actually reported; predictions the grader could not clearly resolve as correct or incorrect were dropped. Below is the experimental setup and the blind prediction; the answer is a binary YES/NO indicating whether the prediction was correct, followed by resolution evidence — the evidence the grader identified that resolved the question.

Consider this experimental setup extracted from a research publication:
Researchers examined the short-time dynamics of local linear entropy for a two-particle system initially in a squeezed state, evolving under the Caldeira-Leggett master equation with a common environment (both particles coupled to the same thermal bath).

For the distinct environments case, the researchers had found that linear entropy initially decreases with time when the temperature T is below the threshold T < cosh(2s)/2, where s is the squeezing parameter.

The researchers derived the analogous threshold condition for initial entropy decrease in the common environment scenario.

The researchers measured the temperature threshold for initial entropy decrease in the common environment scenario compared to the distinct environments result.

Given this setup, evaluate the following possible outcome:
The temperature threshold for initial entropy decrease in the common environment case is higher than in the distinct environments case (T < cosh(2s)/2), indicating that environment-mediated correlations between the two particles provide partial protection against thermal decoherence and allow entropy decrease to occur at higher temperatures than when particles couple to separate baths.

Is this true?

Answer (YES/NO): NO